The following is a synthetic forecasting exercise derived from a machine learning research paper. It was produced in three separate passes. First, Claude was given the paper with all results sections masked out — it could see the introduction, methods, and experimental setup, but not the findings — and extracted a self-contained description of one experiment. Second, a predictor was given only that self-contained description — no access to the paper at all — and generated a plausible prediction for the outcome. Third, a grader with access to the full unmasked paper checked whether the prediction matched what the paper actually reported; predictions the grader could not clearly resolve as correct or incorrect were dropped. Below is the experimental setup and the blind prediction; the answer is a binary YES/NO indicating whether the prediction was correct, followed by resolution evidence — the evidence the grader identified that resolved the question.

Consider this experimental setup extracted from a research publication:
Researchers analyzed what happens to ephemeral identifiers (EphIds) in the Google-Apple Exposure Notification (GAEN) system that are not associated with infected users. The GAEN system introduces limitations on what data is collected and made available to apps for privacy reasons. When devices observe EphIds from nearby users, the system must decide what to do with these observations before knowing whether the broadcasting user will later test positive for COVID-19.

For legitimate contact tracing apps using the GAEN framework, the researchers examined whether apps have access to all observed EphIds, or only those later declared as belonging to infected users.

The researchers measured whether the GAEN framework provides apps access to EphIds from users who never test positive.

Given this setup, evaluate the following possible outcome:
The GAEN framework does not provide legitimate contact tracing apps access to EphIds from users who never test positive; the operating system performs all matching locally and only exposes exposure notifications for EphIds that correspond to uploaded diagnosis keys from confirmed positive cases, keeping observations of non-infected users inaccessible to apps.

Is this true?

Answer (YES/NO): YES